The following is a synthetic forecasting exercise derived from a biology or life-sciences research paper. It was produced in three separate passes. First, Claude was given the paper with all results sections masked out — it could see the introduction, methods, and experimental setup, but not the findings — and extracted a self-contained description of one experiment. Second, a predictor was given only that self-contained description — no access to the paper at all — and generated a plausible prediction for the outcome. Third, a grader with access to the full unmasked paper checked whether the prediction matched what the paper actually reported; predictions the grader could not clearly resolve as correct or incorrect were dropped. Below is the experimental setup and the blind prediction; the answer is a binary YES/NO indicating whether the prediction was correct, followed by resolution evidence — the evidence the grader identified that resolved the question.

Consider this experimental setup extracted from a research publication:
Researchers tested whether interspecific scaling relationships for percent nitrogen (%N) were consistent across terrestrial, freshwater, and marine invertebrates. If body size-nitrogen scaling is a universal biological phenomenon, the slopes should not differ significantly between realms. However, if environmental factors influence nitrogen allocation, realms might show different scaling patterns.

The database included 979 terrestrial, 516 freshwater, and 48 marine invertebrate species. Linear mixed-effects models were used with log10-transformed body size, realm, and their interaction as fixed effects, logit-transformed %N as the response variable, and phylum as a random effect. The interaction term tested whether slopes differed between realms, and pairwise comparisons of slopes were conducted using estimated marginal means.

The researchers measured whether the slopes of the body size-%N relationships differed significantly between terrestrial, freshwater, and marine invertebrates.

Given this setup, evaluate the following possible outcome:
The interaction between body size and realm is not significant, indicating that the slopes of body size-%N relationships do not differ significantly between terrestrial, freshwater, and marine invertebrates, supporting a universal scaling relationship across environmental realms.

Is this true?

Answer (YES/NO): NO